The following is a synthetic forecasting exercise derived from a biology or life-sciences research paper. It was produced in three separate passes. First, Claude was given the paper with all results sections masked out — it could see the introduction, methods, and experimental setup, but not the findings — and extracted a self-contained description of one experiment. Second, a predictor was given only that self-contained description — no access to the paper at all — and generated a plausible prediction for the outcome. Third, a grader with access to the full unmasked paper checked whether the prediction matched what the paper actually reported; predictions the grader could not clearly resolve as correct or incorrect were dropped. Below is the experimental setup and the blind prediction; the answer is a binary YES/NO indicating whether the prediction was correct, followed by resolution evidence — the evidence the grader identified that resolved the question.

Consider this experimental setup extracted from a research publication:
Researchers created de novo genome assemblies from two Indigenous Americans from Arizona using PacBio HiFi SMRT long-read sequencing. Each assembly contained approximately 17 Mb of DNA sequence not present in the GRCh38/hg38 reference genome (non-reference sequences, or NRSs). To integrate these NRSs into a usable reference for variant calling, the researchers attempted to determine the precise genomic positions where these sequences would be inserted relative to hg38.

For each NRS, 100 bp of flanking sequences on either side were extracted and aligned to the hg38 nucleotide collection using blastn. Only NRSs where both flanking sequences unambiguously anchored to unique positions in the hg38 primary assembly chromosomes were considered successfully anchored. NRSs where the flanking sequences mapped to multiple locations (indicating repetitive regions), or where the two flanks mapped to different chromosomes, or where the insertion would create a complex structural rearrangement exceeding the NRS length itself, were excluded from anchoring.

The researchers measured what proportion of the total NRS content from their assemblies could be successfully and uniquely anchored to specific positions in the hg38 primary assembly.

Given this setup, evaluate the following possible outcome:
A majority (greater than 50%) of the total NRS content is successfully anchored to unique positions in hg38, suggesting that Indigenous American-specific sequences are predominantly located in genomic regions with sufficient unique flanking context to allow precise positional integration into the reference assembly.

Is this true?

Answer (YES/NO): NO